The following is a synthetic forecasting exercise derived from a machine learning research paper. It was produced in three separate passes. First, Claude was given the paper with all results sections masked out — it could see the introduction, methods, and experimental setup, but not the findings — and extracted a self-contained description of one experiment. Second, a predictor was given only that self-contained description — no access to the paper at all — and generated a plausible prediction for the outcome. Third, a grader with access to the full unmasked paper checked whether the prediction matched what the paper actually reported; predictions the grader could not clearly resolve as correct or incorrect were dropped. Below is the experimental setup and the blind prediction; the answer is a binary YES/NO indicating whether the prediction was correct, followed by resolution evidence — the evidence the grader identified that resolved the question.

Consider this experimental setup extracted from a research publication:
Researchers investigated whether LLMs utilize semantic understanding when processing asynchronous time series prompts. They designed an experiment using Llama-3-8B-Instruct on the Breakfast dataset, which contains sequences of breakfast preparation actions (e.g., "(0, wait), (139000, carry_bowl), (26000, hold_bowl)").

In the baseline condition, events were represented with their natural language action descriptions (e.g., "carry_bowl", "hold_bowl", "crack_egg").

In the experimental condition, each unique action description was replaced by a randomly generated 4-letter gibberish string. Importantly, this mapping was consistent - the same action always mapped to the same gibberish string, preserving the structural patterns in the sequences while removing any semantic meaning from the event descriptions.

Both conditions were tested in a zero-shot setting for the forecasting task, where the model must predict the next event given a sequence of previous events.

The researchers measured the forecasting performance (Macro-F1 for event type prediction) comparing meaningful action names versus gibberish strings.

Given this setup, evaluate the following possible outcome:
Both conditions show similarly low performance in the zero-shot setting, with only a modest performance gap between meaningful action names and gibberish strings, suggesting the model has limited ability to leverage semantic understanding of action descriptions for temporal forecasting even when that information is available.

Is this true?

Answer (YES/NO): NO